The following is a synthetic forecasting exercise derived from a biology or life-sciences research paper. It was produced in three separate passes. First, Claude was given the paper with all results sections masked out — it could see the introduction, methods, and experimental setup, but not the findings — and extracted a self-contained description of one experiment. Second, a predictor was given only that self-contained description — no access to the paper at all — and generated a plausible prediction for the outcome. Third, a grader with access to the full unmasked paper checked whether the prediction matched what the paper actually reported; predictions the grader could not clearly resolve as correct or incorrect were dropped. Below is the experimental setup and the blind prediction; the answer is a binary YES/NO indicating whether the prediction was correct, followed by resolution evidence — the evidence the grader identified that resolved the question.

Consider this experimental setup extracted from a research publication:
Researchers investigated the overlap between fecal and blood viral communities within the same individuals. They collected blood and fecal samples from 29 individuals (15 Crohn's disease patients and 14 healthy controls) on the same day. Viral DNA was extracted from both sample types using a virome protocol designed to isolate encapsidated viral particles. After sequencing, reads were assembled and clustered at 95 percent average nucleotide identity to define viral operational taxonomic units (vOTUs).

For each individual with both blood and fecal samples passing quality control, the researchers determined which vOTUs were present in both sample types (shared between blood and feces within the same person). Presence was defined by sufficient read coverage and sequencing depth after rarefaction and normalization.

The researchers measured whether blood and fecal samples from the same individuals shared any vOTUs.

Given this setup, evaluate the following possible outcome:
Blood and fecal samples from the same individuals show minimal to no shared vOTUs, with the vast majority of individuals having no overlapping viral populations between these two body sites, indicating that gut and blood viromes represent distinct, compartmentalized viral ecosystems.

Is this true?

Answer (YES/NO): NO